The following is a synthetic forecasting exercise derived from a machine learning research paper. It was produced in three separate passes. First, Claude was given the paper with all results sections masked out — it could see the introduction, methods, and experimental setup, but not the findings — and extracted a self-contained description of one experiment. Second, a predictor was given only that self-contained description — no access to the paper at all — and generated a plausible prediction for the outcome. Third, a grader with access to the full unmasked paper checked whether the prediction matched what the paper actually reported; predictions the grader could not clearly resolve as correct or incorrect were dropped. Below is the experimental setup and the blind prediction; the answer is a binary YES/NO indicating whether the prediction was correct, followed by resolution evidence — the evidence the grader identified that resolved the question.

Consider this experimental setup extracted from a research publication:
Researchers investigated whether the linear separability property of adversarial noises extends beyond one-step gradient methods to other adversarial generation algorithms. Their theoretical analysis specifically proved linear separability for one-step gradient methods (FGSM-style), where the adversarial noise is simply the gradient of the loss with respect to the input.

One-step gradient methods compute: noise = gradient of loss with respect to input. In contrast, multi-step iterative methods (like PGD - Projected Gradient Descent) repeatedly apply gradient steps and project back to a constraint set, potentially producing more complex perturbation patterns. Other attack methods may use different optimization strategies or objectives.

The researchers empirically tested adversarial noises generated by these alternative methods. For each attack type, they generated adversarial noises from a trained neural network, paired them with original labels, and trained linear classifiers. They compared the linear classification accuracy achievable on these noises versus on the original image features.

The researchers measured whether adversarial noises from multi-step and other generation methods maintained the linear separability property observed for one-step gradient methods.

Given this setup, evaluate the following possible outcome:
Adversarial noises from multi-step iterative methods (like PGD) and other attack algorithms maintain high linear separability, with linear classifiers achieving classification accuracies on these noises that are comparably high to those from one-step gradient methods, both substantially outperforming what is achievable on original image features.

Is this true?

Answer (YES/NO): YES